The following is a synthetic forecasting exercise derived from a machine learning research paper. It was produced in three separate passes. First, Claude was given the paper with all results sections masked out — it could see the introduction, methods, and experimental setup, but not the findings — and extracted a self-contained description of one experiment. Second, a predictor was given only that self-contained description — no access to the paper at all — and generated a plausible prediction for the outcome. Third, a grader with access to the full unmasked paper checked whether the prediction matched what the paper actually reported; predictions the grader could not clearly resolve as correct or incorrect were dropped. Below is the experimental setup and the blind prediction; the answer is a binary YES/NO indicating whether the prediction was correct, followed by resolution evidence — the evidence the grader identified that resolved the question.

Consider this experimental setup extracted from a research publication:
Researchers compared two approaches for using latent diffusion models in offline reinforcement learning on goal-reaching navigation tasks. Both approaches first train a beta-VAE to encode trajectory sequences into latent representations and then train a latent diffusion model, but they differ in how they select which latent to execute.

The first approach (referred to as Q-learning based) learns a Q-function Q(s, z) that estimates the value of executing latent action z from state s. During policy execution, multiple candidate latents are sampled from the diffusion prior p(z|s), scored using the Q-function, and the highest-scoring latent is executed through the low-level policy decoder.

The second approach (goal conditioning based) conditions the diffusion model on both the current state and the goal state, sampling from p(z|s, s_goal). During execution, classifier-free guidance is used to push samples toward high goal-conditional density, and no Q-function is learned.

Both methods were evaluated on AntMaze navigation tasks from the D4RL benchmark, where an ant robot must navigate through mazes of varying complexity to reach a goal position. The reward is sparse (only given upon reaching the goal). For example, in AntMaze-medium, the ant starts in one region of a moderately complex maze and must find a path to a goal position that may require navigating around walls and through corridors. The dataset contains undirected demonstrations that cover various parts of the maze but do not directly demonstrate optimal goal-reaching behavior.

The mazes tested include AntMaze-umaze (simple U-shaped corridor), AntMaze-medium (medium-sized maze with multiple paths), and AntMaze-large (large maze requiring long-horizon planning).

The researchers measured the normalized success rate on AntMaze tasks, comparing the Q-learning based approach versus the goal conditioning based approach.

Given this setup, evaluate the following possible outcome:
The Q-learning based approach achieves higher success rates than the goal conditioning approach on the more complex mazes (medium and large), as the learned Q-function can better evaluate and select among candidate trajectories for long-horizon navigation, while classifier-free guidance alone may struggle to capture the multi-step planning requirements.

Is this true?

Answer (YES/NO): NO